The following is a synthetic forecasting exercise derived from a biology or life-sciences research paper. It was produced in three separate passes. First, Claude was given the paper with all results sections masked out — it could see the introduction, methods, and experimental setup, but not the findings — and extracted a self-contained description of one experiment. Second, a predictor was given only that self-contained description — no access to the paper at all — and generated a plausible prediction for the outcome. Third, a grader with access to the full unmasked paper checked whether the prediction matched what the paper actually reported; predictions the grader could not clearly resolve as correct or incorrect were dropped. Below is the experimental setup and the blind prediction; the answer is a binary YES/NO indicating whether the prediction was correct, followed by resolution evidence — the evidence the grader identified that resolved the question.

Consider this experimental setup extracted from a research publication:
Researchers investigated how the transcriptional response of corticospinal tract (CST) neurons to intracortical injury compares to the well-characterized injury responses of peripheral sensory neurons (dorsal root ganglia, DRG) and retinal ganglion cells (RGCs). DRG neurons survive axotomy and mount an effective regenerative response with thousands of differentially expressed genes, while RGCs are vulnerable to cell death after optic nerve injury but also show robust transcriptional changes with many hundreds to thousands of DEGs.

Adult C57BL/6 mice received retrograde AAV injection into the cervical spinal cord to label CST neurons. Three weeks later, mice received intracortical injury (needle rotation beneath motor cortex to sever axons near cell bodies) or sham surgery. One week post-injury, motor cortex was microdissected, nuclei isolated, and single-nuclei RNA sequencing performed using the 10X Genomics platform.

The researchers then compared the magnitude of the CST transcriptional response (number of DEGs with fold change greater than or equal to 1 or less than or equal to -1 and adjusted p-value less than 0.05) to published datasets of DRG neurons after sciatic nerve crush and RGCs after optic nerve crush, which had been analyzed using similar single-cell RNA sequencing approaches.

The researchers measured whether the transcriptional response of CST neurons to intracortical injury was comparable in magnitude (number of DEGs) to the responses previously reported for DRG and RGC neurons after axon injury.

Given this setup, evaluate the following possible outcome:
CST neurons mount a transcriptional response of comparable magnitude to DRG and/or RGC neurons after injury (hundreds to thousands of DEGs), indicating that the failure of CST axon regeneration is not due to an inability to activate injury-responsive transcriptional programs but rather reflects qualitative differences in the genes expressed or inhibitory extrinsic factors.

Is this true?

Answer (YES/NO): YES